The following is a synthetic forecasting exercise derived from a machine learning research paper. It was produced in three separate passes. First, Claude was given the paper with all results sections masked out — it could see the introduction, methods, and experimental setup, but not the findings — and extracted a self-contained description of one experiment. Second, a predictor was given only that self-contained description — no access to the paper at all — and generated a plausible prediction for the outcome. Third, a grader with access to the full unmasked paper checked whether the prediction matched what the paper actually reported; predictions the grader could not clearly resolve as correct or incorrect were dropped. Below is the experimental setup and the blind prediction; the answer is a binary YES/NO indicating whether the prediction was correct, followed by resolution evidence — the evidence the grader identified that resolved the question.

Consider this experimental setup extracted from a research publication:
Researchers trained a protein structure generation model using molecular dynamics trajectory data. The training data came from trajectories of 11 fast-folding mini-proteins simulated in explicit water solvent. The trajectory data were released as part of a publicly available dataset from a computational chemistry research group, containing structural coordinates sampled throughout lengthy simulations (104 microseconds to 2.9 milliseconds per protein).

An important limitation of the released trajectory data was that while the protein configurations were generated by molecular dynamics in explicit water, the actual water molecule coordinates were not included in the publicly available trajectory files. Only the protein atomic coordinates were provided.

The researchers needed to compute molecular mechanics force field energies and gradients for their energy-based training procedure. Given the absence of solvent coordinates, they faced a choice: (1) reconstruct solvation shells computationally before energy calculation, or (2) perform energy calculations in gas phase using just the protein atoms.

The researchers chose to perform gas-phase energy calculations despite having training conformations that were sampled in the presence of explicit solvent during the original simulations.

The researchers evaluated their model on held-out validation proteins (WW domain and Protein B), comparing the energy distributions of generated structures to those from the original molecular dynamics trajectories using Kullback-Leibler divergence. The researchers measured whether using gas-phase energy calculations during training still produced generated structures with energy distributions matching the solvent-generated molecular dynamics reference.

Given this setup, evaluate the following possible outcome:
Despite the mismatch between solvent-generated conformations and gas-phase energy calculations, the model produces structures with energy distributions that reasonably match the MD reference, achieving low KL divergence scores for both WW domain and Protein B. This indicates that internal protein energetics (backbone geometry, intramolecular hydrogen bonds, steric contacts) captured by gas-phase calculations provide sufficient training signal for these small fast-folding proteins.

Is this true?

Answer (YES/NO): YES